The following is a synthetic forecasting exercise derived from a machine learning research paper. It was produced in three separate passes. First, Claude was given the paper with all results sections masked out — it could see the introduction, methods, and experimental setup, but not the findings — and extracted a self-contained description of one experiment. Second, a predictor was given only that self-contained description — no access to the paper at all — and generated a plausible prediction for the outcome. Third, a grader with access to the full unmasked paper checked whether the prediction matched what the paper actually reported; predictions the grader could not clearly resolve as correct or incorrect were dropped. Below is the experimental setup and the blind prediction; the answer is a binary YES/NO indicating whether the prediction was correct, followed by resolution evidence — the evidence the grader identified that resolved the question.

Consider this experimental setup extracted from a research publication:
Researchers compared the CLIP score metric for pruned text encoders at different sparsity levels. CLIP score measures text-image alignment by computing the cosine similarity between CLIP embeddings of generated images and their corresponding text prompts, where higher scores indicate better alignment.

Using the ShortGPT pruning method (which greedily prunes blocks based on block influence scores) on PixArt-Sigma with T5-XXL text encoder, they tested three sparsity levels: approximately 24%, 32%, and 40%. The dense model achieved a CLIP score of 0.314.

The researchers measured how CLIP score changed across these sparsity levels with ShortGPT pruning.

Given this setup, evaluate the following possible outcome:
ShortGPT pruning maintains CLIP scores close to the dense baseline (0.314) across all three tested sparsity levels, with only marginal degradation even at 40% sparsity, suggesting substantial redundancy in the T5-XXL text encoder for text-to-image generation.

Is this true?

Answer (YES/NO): NO